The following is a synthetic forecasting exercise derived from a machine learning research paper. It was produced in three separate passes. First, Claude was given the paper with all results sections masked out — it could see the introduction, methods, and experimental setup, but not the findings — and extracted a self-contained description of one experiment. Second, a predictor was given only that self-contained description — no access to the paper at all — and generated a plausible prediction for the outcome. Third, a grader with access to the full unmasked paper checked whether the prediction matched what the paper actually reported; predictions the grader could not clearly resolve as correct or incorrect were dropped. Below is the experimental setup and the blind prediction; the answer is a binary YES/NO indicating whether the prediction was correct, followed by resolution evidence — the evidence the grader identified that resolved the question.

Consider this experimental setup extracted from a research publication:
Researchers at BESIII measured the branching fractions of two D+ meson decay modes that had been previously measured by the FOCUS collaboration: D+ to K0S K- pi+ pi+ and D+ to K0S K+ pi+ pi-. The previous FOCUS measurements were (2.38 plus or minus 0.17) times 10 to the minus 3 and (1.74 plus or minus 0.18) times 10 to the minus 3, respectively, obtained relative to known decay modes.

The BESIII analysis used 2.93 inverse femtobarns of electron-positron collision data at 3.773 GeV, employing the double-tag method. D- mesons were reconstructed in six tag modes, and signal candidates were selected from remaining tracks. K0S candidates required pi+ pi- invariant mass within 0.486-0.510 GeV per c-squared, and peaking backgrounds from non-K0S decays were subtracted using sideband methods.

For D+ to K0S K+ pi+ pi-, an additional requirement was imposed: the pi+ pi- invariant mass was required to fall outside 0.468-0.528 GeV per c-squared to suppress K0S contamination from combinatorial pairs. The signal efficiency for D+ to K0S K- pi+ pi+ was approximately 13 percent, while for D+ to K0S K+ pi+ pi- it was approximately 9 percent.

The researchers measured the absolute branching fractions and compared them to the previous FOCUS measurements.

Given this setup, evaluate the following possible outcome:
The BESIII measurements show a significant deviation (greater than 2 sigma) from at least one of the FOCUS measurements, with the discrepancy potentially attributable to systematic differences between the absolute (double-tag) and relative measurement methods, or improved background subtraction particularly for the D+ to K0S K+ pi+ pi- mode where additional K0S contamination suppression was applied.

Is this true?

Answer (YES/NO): NO